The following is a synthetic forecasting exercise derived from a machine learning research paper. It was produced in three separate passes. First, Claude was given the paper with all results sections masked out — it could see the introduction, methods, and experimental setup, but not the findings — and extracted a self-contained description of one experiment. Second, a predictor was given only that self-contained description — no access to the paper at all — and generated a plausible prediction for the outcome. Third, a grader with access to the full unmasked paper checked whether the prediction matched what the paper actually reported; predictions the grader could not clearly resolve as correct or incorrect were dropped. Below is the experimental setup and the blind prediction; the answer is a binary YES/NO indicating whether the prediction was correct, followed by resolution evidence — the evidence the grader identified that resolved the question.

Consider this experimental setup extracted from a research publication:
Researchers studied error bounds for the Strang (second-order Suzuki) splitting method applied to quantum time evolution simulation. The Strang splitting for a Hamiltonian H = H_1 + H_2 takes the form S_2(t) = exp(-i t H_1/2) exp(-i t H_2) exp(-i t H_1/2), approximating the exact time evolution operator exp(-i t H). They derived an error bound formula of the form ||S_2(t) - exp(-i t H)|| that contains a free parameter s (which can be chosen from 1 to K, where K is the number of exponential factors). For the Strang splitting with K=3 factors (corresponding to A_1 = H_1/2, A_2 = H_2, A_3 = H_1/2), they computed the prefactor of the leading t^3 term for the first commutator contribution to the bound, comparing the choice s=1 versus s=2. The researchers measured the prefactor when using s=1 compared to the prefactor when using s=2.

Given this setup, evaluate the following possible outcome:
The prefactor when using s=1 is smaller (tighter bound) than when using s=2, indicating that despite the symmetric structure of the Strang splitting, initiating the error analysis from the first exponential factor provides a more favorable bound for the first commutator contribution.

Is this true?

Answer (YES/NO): NO